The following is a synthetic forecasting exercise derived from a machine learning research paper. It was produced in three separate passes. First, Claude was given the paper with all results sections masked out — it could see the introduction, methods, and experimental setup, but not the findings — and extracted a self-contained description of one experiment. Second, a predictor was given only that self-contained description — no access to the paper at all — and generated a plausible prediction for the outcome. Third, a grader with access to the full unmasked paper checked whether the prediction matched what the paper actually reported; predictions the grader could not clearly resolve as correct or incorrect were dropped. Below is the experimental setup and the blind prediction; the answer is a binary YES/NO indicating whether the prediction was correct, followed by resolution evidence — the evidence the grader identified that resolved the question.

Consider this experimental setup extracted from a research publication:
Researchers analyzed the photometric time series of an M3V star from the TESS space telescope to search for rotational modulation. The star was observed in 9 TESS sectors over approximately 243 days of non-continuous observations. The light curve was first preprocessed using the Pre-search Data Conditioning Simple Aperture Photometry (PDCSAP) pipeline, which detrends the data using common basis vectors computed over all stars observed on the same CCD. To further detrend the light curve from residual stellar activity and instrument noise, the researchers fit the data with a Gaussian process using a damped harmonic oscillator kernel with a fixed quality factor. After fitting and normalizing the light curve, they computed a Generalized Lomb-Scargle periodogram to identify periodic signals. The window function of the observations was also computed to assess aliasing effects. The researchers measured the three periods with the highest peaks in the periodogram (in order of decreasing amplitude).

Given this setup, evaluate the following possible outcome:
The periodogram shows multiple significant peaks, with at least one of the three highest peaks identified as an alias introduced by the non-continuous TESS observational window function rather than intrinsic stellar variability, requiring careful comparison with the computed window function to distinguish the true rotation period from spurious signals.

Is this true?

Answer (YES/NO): NO